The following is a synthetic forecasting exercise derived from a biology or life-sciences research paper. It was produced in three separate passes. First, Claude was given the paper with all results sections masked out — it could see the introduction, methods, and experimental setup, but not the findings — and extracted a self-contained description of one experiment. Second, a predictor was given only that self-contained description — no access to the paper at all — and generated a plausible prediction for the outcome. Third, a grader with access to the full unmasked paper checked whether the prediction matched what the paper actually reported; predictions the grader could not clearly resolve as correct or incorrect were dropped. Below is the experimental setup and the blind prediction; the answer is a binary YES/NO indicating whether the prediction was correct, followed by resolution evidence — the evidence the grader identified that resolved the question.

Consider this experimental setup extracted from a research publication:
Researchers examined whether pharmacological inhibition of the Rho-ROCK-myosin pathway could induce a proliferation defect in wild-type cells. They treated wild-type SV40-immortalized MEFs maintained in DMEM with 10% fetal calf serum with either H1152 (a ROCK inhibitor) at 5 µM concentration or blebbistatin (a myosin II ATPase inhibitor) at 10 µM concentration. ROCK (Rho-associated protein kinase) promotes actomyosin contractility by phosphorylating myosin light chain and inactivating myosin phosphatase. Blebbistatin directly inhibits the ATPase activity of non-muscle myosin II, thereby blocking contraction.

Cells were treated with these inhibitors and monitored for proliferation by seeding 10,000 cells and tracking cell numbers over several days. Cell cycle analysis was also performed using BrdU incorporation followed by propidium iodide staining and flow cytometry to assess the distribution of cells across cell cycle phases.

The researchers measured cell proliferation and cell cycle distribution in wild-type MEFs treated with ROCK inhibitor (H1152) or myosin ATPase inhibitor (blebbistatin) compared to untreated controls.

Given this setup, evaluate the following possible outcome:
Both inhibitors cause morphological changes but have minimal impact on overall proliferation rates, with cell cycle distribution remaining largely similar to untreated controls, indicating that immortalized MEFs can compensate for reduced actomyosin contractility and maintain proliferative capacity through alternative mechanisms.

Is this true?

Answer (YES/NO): NO